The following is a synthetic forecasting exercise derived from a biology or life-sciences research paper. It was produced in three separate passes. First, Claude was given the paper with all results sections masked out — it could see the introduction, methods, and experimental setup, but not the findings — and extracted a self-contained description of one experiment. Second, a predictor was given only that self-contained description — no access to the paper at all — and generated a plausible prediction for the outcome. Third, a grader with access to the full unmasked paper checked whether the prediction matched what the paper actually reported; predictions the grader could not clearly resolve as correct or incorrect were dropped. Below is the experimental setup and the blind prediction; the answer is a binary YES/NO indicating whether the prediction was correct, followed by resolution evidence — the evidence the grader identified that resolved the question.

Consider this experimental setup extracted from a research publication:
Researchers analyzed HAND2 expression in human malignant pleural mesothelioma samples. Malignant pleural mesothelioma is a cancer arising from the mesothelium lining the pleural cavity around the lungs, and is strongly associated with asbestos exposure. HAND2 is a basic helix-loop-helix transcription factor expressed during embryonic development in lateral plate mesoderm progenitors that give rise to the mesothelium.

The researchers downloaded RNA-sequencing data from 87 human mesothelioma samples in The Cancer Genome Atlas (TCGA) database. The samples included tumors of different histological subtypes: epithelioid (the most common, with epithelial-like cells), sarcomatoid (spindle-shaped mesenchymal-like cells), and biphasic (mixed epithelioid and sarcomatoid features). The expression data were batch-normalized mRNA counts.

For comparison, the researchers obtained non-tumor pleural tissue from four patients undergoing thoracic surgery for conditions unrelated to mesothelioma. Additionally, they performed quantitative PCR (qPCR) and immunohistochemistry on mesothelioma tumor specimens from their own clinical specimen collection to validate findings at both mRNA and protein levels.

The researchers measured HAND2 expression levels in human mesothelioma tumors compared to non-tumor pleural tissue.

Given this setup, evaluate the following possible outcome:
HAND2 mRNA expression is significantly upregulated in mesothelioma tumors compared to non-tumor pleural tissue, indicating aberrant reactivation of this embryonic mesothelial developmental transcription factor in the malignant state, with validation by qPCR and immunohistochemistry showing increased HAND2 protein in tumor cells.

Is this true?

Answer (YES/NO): NO